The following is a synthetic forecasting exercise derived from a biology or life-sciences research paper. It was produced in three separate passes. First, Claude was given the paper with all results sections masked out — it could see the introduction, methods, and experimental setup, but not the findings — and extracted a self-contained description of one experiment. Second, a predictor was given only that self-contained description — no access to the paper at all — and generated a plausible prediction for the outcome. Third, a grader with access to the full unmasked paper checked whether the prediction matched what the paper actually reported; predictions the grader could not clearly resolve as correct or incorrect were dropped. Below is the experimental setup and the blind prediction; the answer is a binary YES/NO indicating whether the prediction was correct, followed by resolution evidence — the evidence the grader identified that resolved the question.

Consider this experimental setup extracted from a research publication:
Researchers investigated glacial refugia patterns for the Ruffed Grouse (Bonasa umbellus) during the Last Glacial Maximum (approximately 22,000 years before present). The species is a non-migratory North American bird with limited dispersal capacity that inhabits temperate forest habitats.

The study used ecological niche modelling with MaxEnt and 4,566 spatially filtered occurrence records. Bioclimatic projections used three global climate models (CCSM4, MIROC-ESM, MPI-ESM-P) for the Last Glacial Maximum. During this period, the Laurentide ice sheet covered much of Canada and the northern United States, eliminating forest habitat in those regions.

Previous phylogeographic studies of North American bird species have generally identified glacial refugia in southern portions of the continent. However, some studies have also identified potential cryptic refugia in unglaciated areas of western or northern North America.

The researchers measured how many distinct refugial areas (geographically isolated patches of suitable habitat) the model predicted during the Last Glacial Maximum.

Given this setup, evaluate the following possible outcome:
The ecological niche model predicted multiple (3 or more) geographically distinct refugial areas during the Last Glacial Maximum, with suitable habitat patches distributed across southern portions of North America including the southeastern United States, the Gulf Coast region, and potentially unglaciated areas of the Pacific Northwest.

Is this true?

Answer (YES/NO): NO